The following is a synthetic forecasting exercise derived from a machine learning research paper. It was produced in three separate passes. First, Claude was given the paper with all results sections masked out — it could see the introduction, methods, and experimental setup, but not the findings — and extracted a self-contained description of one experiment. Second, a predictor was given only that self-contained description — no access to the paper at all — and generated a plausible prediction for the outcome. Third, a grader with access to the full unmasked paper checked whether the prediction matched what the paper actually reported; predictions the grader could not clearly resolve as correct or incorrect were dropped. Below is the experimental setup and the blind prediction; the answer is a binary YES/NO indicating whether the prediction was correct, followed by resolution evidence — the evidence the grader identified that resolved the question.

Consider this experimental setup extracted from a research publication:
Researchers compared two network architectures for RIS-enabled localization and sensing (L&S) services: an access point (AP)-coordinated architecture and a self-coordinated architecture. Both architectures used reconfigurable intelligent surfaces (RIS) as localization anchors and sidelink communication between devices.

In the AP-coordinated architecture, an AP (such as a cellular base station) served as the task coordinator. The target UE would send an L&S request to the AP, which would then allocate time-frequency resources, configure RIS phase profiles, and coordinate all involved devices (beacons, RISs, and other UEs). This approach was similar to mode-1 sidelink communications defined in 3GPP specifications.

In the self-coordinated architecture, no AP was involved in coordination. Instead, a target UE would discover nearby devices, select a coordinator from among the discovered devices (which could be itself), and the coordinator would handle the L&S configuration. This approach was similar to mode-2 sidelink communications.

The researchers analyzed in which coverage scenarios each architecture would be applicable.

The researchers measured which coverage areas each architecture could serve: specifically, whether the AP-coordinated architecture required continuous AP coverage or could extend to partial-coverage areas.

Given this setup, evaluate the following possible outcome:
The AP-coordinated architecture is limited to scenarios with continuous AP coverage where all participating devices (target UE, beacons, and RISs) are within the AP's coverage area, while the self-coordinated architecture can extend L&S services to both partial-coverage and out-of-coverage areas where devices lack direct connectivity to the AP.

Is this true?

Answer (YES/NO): NO